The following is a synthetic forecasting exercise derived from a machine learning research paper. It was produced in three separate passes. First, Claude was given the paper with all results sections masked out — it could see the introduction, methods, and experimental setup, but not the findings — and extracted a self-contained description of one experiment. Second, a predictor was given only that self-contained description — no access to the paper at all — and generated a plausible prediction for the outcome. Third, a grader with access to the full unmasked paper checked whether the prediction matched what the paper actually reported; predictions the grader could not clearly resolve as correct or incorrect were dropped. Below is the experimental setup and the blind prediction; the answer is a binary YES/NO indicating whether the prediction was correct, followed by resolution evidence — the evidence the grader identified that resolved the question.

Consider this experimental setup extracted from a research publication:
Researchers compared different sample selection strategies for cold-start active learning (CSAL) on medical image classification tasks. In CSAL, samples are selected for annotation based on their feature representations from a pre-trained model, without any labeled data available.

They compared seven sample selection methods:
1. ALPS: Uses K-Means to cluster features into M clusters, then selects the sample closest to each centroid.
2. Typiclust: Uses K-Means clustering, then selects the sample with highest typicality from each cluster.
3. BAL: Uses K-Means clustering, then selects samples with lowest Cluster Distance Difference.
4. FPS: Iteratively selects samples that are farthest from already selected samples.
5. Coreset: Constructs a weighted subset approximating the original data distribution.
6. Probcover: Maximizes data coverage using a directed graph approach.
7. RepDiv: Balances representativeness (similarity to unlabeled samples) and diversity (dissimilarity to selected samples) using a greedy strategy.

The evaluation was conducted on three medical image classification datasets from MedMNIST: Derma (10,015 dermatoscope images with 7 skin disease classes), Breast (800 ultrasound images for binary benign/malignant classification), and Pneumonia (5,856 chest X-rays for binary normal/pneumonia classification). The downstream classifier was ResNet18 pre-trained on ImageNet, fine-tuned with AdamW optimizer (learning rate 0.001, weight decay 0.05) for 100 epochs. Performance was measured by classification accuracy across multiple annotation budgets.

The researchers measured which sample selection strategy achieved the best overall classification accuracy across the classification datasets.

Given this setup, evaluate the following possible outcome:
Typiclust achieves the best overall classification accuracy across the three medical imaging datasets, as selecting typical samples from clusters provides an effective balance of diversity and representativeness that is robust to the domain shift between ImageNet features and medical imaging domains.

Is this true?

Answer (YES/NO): NO